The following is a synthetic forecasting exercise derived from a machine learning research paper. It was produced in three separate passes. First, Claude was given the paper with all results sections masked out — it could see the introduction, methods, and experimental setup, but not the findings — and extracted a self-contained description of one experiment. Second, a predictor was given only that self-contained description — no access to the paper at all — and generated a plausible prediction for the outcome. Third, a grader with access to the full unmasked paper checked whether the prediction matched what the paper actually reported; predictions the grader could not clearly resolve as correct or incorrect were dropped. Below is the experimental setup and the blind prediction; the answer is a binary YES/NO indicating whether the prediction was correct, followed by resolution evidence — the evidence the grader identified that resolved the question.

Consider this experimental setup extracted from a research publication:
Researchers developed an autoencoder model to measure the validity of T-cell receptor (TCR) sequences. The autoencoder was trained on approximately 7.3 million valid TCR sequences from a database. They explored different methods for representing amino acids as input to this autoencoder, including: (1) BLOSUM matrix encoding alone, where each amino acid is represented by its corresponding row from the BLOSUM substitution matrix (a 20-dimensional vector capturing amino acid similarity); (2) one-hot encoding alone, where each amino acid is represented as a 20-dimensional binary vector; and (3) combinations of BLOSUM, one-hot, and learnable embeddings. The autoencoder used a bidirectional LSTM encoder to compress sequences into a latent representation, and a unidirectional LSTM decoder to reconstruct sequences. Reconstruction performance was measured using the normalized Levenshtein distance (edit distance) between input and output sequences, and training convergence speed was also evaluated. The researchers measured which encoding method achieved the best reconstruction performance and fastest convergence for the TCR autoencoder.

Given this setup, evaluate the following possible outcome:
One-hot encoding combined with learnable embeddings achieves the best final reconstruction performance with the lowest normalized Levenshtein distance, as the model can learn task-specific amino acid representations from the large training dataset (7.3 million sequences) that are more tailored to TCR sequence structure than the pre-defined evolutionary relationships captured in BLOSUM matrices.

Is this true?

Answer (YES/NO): NO